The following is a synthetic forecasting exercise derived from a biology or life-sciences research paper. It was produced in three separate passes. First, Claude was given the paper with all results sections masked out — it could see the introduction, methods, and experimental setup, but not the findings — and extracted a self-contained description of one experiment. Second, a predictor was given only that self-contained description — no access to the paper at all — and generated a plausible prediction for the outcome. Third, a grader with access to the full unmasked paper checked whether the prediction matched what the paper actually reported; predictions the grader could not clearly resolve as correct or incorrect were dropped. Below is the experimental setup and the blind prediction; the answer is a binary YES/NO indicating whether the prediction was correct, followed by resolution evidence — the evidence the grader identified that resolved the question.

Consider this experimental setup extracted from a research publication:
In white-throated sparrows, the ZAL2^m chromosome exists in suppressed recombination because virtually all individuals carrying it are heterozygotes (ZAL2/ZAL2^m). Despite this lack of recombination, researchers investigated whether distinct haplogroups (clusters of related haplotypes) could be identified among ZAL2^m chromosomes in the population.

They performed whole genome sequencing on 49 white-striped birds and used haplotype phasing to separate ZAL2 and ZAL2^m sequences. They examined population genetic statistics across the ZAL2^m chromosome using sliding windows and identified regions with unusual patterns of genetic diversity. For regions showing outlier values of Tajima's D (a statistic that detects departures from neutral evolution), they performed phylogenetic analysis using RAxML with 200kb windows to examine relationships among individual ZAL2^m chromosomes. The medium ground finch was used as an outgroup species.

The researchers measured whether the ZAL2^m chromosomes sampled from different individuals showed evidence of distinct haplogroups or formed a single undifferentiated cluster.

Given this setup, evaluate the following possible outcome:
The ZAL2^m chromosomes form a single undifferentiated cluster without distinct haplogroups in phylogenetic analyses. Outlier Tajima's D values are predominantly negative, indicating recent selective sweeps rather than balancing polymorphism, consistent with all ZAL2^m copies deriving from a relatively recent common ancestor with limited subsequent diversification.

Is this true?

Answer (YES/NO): NO